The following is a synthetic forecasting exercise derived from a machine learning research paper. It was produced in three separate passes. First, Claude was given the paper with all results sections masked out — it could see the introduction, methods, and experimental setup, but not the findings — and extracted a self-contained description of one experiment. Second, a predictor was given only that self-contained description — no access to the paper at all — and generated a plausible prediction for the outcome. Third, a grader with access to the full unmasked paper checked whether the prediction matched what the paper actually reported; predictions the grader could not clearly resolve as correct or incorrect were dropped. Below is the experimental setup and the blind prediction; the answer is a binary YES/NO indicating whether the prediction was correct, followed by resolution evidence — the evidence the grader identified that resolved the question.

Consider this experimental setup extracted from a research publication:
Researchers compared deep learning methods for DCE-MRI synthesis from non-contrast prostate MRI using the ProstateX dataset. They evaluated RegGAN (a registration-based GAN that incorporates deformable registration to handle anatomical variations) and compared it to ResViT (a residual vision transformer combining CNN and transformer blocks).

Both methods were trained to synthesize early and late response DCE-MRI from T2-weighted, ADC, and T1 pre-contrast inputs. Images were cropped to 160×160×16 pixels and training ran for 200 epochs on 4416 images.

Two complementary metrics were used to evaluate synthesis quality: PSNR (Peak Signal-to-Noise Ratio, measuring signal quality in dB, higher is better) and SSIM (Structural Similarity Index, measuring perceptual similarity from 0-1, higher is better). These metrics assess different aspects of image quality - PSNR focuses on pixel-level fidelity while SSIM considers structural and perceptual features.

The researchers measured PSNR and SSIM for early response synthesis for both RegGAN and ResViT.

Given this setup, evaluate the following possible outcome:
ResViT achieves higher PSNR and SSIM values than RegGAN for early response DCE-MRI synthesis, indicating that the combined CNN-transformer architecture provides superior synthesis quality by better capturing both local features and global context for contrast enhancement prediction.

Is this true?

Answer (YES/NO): YES